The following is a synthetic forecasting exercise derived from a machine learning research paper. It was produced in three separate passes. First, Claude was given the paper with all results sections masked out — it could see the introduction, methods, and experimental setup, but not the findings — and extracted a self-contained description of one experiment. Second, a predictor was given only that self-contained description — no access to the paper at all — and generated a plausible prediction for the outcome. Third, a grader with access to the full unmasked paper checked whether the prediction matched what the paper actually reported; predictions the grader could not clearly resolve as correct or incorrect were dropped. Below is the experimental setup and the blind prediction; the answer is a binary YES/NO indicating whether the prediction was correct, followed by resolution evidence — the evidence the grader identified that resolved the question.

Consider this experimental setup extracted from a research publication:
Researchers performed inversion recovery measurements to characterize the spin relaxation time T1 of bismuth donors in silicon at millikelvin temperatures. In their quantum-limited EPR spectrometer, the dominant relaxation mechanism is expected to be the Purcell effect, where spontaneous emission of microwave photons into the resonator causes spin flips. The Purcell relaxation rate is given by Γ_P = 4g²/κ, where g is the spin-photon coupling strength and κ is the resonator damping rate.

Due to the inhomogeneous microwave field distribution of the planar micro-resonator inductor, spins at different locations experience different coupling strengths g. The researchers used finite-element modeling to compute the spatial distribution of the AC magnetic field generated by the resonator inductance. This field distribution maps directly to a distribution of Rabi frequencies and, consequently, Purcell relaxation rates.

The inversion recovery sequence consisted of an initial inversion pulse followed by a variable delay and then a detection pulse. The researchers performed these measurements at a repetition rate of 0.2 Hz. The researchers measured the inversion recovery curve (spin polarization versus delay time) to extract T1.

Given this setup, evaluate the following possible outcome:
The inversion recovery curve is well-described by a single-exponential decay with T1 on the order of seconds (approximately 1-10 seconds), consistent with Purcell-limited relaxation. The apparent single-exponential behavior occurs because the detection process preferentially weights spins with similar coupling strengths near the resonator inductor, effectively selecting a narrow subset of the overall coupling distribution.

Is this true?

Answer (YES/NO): NO